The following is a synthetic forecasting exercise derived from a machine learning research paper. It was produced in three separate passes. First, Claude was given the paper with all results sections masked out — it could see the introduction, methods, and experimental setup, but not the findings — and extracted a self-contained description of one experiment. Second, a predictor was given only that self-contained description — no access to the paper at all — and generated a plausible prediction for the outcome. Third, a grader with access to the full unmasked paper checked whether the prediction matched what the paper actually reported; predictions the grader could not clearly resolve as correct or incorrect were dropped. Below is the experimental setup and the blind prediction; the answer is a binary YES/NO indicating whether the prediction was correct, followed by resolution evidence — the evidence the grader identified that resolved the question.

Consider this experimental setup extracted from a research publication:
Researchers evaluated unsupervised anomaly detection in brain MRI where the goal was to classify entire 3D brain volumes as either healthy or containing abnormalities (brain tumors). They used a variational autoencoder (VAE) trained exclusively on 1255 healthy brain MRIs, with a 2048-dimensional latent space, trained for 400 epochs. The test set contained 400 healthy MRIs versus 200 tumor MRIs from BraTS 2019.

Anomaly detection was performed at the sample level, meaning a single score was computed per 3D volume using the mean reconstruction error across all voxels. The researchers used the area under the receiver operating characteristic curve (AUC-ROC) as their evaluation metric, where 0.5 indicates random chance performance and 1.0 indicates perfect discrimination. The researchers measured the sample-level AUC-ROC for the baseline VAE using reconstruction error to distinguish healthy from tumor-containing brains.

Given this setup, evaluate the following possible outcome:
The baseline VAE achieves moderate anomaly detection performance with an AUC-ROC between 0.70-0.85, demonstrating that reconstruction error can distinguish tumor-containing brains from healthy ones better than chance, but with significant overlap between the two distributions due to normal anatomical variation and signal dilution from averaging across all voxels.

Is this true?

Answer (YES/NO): YES